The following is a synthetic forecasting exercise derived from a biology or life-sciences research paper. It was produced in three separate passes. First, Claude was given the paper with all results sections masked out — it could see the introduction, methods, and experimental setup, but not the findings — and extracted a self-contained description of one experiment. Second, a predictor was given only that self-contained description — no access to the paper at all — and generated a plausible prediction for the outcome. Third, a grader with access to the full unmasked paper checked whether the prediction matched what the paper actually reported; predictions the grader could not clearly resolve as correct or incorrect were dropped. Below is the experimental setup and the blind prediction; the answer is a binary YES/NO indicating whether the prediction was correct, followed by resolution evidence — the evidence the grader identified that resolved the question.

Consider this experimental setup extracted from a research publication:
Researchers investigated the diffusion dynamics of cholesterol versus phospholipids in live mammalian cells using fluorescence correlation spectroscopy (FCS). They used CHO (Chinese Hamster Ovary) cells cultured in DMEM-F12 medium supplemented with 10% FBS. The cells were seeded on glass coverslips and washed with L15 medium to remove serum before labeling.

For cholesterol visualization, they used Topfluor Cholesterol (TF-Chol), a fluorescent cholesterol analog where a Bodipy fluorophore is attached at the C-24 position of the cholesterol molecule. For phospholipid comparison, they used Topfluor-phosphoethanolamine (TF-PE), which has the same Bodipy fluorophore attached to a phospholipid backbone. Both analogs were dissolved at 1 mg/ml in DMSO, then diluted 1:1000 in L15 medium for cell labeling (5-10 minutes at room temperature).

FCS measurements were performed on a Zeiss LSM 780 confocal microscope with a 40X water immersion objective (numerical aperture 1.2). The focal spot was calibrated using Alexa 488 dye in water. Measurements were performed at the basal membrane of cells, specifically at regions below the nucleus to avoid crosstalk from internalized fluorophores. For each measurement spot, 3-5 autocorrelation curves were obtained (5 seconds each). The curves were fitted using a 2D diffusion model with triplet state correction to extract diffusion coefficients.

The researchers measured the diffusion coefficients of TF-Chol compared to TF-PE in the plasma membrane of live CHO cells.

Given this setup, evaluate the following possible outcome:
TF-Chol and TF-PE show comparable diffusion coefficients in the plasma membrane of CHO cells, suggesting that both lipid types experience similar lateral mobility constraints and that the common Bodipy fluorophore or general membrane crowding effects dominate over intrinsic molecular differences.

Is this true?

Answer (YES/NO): NO